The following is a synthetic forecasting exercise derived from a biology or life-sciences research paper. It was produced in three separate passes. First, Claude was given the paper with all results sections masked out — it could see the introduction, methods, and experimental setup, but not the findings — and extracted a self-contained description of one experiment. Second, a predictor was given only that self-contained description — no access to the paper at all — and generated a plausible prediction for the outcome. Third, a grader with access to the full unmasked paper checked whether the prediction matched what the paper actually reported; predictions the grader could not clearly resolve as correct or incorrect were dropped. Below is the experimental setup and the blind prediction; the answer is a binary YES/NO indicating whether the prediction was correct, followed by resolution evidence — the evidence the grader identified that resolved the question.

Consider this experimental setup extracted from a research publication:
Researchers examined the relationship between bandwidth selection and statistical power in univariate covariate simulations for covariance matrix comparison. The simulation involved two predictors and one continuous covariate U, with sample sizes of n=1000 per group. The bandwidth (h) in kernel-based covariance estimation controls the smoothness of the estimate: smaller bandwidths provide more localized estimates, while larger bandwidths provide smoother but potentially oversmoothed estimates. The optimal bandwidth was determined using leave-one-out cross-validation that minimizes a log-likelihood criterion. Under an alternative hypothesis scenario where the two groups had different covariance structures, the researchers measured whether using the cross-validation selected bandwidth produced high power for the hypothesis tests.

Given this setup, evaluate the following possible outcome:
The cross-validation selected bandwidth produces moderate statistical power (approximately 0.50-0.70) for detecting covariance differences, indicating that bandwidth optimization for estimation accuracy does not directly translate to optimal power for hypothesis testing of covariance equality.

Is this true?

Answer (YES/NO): NO